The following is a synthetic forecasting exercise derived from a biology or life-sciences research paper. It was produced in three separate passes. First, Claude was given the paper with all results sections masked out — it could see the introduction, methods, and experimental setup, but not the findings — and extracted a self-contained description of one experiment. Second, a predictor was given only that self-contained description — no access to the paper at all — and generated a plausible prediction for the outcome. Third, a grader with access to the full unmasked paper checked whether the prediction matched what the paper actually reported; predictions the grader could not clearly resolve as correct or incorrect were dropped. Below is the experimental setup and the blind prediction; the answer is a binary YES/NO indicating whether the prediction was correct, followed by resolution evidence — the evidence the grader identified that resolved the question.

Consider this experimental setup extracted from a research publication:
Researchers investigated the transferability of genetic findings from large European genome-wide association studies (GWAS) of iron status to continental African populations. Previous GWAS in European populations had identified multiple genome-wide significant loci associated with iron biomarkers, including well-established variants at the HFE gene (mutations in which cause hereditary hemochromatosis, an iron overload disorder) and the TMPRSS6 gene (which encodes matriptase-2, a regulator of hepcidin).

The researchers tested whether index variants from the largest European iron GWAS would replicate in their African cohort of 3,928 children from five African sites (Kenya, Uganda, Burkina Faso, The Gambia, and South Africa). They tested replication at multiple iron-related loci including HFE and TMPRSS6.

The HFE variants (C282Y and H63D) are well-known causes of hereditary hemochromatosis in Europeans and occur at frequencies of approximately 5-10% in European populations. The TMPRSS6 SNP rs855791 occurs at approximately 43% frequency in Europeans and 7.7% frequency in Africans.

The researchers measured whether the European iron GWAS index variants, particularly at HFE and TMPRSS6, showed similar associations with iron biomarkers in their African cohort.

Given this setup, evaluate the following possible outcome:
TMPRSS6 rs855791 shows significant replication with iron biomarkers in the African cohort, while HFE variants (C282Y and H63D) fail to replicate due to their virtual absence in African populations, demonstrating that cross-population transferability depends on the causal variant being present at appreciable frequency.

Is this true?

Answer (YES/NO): NO